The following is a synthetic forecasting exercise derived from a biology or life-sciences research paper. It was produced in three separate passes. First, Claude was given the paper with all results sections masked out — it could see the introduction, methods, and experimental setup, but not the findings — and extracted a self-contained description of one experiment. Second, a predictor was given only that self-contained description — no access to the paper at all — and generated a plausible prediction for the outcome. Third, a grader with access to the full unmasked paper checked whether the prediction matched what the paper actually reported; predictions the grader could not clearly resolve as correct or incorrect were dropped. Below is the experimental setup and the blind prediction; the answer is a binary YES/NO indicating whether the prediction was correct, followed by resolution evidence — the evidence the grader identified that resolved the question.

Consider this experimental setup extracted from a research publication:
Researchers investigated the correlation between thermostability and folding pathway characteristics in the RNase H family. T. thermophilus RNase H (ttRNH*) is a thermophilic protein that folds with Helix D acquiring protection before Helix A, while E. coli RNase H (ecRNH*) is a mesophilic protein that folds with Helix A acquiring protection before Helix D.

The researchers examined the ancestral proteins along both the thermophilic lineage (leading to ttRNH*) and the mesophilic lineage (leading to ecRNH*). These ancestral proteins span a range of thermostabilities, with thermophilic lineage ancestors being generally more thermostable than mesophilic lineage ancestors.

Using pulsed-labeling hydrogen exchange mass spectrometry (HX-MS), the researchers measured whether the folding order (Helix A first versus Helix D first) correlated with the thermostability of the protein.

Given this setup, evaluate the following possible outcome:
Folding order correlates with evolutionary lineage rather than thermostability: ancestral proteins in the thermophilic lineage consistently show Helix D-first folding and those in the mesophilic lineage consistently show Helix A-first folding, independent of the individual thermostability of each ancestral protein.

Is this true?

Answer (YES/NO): NO